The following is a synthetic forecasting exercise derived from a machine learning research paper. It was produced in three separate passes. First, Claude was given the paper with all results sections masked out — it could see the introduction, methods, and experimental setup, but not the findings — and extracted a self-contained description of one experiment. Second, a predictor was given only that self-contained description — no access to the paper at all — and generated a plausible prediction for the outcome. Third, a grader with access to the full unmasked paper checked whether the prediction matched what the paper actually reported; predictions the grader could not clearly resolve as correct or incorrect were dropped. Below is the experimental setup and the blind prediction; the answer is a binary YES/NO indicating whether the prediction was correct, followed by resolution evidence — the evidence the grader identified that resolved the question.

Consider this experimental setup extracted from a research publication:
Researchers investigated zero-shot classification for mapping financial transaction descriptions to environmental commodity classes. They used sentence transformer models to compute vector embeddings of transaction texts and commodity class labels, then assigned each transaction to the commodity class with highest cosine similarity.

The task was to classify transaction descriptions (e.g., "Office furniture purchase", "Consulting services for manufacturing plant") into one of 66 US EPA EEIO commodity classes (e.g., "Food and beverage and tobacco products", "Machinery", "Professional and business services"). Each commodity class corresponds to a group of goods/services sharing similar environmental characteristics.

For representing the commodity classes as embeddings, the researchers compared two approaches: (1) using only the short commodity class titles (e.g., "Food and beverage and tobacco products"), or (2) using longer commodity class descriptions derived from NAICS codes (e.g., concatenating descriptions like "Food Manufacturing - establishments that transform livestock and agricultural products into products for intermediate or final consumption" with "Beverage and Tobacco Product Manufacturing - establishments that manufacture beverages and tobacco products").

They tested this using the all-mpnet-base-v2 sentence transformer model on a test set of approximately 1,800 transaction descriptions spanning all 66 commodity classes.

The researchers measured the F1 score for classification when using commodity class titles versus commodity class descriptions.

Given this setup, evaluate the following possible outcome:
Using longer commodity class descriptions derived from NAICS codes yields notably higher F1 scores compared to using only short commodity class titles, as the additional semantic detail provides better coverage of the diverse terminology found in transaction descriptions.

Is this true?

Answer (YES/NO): YES